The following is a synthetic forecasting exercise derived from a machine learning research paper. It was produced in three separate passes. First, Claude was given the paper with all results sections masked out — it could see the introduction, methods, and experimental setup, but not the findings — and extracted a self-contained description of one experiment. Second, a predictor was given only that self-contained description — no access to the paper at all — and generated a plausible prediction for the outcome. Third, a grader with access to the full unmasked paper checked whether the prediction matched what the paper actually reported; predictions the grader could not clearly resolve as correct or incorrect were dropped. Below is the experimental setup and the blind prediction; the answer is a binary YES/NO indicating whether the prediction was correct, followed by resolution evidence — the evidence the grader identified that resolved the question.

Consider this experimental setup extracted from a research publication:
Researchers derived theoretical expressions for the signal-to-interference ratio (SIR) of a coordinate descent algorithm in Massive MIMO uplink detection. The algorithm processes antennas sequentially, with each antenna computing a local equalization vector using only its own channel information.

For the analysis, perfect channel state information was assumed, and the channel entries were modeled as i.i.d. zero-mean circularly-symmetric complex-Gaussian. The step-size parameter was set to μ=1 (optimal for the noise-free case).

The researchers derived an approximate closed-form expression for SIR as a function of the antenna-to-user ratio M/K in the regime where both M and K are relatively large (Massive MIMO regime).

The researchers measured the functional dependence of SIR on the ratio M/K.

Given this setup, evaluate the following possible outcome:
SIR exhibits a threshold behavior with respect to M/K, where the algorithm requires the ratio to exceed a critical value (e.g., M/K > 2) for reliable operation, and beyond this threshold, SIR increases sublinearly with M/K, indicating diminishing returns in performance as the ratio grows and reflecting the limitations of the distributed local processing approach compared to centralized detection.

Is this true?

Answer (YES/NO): NO